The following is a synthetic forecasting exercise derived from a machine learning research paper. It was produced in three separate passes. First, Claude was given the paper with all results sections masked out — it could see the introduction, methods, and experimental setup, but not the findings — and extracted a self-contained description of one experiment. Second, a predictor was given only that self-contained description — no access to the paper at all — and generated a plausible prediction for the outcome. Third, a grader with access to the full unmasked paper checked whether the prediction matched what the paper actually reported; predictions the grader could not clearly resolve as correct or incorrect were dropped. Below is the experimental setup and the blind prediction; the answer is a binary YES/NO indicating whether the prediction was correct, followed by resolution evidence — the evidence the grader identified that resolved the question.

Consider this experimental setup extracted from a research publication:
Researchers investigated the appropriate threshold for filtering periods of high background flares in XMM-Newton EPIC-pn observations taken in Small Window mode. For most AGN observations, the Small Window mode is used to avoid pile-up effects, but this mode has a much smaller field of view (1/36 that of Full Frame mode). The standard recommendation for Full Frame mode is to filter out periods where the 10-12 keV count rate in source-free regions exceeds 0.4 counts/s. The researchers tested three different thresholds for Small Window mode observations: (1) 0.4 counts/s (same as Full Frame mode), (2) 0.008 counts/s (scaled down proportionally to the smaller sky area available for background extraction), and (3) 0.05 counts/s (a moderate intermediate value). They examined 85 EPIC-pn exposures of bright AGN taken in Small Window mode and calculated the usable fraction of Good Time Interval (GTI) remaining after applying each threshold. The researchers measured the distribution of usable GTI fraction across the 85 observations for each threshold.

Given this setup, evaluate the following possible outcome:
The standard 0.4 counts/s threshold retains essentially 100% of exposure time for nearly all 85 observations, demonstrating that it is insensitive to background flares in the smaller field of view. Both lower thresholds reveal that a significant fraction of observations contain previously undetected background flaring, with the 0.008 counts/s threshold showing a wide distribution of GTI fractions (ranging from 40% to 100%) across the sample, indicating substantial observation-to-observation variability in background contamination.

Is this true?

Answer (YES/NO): NO